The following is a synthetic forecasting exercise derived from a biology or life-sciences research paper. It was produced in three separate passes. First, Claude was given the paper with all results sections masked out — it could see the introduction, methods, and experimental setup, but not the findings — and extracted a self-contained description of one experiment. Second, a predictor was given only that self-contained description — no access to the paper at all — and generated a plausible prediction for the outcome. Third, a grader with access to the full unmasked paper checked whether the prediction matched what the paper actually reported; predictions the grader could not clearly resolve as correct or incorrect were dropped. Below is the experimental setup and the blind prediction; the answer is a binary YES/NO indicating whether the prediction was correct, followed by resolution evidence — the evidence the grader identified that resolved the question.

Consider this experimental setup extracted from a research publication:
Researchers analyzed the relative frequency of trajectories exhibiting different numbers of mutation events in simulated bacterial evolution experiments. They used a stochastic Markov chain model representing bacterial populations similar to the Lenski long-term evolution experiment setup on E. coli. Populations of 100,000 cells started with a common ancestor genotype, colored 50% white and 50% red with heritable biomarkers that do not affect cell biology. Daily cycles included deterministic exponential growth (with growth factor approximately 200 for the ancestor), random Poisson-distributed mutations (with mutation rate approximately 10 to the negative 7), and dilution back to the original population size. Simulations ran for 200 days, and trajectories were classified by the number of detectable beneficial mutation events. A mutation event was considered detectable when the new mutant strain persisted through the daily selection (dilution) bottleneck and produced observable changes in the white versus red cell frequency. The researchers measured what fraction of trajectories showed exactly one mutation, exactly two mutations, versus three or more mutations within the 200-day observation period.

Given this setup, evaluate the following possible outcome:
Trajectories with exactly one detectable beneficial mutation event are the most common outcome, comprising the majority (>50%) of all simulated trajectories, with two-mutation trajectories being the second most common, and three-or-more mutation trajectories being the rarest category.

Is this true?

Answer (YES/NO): YES